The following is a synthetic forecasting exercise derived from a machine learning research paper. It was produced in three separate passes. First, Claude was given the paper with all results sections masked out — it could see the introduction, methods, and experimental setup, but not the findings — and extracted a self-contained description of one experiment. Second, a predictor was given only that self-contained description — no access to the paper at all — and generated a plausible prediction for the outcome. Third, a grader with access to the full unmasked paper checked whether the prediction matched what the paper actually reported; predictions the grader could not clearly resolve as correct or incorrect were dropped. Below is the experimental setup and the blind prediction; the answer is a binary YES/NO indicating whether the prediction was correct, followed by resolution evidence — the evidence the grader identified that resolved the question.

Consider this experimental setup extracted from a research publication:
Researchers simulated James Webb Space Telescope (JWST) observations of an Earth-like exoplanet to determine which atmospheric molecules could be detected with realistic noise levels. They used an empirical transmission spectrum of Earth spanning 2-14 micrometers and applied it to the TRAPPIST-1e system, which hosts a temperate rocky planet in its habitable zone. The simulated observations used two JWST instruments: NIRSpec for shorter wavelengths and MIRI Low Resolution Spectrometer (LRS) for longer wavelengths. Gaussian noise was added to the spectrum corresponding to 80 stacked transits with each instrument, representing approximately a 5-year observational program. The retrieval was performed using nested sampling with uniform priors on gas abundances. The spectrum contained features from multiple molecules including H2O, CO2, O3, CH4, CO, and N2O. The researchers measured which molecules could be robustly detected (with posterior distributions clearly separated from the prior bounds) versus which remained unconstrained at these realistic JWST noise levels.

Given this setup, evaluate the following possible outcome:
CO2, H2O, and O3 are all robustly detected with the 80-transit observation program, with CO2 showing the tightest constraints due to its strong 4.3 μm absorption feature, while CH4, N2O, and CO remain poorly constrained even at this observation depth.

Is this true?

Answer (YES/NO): NO